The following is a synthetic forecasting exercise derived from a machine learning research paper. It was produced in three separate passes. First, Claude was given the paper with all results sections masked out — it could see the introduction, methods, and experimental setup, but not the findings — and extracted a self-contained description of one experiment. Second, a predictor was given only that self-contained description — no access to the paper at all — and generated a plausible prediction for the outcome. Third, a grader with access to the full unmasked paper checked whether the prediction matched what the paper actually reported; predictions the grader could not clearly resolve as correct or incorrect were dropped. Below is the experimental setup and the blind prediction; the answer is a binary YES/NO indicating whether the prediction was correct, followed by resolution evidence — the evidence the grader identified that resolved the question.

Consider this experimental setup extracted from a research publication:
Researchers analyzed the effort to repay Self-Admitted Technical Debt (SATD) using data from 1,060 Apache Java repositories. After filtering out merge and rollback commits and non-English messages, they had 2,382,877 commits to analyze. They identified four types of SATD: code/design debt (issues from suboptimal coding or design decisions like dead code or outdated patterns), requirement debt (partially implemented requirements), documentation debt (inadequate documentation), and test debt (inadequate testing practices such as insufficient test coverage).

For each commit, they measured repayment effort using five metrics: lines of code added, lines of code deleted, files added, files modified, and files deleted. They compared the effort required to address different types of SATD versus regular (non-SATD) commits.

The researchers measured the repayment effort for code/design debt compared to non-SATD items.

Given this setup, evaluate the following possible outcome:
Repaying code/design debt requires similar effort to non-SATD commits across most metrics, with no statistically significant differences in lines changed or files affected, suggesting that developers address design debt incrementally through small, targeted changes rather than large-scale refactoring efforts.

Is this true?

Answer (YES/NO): NO